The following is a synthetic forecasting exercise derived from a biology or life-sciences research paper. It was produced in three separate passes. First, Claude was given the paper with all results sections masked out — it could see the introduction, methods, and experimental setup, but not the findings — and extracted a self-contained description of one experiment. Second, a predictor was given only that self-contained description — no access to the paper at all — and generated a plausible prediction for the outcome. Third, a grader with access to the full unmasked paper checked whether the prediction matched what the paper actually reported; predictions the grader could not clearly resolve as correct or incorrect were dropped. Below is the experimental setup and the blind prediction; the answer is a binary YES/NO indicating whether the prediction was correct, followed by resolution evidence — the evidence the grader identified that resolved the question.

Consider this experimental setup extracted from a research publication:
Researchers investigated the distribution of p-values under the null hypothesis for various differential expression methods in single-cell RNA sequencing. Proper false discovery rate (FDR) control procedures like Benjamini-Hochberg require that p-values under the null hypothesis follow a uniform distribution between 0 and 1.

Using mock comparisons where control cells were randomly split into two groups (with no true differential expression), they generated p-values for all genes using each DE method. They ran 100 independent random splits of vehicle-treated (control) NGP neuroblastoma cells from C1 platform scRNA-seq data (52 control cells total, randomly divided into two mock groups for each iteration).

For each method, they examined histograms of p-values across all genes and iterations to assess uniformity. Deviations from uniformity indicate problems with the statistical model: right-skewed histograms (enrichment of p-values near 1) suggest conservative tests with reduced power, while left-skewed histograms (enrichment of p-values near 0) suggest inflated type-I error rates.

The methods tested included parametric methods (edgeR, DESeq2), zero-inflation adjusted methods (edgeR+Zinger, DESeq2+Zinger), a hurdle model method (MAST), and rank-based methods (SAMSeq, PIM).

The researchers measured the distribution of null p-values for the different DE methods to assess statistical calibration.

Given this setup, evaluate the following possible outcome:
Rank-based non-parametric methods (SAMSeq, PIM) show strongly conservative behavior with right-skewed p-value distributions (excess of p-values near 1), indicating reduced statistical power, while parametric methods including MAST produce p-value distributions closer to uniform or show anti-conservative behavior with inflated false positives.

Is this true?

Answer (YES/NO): NO